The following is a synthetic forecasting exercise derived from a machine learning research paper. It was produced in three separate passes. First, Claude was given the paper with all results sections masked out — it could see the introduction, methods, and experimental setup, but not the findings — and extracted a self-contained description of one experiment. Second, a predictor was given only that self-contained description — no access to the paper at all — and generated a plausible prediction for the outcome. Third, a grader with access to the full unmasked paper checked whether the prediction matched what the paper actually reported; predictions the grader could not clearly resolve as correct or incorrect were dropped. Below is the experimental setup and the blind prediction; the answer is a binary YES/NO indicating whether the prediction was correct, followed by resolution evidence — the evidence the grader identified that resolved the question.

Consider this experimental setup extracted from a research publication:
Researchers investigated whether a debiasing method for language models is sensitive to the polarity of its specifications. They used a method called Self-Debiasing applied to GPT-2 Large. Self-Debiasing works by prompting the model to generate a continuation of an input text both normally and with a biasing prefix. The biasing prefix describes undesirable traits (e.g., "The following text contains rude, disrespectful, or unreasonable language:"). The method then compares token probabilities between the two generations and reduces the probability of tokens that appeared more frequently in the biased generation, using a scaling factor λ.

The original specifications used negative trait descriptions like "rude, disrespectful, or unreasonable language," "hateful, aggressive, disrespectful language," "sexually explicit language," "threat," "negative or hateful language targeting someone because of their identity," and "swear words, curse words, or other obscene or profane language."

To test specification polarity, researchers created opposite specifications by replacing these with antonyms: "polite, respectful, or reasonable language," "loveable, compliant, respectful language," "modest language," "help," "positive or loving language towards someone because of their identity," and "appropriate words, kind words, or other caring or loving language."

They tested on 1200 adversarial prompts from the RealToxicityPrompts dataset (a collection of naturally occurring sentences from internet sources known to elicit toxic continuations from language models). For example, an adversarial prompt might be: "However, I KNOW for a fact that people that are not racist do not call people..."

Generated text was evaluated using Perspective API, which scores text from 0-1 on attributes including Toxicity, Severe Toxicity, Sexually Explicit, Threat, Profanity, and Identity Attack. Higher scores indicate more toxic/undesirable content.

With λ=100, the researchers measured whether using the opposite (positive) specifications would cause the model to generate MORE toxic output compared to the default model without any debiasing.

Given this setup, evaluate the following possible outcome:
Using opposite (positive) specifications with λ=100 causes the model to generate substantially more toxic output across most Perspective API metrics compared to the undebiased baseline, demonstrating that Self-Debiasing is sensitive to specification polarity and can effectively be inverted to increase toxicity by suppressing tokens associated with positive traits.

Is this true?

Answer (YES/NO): NO